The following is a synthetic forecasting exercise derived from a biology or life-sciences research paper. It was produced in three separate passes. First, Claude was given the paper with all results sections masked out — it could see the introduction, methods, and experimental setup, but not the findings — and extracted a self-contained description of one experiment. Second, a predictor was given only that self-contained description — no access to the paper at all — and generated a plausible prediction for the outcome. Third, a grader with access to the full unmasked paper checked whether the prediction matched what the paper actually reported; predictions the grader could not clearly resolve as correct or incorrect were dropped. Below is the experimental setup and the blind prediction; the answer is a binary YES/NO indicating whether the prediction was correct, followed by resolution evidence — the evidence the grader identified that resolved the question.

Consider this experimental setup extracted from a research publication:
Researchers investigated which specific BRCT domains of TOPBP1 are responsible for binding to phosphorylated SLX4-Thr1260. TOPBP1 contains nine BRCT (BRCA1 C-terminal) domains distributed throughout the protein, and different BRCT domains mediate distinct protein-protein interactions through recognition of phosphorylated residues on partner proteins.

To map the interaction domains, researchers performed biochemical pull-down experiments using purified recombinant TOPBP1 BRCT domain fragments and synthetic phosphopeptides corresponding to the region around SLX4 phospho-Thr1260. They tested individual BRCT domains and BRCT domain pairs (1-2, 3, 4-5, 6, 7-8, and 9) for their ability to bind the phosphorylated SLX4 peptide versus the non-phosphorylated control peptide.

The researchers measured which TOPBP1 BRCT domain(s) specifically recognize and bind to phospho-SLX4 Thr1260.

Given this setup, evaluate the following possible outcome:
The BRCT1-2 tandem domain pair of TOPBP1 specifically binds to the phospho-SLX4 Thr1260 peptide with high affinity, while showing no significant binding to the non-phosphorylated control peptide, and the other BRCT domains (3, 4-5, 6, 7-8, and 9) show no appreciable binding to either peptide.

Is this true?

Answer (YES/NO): NO